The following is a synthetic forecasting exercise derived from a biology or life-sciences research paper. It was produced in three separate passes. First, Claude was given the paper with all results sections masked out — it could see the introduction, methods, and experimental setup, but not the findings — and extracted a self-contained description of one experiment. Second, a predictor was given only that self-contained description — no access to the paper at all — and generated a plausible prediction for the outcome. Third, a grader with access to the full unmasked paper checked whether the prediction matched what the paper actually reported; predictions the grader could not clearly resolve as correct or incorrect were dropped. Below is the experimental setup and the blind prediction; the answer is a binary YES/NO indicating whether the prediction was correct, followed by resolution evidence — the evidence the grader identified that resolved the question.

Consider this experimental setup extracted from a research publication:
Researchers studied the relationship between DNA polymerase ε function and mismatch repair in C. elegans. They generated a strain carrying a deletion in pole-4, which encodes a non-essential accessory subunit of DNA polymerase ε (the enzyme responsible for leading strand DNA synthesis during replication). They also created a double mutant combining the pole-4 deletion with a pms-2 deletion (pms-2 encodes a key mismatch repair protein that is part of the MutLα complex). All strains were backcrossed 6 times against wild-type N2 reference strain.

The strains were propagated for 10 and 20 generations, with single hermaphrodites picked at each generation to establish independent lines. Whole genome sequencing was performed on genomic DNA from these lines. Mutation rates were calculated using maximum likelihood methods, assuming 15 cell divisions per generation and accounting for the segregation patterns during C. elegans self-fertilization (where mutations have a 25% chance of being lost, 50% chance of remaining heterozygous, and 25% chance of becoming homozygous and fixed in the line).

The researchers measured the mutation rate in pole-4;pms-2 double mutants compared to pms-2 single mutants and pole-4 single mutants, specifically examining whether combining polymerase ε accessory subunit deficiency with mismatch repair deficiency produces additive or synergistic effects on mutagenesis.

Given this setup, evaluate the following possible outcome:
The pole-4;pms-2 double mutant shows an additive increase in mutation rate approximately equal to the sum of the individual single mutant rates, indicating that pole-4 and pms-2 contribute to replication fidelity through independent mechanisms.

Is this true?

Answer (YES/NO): NO